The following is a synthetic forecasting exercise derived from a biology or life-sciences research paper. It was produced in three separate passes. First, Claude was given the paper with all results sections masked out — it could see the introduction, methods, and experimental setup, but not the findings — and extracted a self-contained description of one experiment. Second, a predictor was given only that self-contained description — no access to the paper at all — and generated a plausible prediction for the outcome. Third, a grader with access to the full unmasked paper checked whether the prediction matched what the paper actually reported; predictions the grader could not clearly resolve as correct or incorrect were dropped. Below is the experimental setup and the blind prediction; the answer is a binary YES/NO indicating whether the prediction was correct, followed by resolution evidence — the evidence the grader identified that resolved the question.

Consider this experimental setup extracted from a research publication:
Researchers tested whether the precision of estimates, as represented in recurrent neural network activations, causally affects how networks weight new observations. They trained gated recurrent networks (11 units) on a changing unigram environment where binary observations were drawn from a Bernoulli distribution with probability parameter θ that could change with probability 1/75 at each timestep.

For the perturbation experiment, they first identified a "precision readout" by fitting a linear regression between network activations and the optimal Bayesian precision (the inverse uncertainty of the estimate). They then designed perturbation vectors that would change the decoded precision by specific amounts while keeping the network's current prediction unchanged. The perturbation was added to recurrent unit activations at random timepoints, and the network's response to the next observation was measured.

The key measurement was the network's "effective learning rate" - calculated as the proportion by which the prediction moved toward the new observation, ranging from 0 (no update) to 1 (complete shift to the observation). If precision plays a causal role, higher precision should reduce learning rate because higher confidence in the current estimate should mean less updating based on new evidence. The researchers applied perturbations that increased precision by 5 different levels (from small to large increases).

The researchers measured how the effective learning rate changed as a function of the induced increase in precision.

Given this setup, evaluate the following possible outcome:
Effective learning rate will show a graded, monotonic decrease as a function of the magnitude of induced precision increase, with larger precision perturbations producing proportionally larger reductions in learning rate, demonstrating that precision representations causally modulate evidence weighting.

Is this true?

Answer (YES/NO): YES